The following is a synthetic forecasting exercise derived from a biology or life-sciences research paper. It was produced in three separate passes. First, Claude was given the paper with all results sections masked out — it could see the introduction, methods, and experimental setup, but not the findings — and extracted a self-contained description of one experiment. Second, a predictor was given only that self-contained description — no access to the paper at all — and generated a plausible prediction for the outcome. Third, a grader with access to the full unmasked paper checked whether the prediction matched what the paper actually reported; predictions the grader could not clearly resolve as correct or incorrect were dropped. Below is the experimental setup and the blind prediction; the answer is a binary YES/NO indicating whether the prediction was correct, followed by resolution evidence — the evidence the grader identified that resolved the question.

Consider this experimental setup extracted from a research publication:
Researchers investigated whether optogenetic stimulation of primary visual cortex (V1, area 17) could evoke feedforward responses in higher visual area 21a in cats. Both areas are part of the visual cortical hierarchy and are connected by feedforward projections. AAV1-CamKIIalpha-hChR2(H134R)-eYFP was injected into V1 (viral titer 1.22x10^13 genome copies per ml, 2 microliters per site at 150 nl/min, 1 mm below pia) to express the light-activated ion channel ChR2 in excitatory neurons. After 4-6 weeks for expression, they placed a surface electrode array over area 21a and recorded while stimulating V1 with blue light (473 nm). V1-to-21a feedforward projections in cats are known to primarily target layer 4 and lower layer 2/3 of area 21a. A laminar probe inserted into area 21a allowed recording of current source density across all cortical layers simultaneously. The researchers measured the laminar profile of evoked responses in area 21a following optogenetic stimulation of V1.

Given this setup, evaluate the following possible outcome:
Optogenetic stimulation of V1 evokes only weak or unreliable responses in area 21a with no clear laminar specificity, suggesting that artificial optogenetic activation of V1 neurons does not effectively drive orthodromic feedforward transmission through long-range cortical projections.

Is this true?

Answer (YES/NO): NO